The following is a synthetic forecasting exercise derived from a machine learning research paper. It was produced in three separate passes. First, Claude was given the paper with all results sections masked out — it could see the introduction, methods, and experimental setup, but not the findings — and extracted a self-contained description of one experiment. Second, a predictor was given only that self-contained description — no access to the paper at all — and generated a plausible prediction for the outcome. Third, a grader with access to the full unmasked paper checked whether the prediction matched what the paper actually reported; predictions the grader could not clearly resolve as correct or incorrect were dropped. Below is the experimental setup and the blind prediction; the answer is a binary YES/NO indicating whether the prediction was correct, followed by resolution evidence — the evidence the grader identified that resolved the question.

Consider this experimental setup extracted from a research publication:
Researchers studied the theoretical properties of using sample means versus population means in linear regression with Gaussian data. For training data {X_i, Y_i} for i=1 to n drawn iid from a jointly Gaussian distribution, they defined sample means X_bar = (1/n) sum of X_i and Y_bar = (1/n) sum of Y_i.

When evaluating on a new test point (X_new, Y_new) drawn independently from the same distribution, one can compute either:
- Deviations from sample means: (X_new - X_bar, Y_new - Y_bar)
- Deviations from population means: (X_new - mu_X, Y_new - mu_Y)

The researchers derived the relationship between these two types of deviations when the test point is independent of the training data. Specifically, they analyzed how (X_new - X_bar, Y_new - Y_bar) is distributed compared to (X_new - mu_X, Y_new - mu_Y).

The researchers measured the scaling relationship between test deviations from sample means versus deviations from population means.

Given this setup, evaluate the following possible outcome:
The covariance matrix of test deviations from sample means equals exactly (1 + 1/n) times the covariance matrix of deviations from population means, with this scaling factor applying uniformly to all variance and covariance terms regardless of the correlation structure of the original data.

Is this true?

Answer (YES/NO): YES